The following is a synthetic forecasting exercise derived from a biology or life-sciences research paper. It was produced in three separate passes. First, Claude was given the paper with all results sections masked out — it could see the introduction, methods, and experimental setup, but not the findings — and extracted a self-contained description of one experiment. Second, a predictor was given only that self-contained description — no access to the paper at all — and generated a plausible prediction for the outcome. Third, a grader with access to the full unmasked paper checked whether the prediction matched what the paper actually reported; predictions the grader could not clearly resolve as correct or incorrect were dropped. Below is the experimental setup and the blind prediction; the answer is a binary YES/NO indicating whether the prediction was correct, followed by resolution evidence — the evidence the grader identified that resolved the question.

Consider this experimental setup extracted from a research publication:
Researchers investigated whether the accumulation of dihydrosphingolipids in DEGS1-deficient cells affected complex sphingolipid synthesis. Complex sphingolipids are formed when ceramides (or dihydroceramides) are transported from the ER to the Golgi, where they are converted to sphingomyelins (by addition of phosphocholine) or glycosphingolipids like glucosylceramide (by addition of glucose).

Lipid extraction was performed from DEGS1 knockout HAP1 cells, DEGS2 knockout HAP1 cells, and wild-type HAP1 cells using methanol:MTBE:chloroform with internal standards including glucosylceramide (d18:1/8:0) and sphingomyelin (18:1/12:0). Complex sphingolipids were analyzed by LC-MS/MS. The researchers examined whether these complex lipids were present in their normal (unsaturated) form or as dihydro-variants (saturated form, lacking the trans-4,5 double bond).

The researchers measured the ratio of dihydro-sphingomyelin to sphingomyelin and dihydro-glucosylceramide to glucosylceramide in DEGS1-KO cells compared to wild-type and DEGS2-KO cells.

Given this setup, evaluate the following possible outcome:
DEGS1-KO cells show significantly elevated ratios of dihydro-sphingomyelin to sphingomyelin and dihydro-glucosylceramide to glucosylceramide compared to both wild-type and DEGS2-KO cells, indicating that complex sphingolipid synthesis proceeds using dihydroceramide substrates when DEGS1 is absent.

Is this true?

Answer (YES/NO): YES